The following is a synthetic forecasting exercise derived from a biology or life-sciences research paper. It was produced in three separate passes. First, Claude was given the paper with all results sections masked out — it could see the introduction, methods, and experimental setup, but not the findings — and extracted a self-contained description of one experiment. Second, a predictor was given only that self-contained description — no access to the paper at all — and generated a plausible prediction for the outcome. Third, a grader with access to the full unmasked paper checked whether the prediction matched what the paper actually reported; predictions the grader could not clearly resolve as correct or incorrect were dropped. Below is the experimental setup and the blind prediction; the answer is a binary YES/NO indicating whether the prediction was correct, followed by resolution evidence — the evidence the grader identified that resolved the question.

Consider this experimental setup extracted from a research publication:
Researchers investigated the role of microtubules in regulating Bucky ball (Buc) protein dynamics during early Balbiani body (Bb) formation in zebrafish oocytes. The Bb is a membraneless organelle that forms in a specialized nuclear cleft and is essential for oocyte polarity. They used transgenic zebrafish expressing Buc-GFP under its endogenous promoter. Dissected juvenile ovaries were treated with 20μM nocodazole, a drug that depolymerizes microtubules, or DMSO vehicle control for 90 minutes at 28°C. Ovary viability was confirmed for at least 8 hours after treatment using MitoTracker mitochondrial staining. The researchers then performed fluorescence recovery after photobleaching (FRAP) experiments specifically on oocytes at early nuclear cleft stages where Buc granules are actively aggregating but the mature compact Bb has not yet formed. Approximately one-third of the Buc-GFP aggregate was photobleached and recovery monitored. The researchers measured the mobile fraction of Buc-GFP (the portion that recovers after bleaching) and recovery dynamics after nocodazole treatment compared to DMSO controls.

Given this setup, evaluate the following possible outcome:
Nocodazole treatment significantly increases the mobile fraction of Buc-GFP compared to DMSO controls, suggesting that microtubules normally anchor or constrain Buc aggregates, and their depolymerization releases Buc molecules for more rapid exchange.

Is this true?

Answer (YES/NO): NO